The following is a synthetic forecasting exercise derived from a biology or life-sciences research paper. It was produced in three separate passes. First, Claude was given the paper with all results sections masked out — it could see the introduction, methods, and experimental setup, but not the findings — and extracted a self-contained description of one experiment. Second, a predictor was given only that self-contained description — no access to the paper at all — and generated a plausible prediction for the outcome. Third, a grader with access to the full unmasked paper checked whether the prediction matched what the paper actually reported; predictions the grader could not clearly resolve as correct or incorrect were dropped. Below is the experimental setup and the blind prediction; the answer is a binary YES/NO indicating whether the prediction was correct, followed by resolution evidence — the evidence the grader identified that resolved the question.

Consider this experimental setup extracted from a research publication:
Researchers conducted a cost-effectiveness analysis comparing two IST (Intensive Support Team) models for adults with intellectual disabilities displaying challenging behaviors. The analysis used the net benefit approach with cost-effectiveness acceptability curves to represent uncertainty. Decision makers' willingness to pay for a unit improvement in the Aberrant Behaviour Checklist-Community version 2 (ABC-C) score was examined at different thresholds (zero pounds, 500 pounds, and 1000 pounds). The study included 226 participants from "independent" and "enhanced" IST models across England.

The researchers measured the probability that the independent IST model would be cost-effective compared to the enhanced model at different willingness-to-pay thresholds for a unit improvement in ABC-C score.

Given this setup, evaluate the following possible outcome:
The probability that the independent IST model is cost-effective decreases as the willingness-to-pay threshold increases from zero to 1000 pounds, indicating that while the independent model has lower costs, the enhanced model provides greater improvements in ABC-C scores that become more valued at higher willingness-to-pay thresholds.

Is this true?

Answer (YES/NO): NO